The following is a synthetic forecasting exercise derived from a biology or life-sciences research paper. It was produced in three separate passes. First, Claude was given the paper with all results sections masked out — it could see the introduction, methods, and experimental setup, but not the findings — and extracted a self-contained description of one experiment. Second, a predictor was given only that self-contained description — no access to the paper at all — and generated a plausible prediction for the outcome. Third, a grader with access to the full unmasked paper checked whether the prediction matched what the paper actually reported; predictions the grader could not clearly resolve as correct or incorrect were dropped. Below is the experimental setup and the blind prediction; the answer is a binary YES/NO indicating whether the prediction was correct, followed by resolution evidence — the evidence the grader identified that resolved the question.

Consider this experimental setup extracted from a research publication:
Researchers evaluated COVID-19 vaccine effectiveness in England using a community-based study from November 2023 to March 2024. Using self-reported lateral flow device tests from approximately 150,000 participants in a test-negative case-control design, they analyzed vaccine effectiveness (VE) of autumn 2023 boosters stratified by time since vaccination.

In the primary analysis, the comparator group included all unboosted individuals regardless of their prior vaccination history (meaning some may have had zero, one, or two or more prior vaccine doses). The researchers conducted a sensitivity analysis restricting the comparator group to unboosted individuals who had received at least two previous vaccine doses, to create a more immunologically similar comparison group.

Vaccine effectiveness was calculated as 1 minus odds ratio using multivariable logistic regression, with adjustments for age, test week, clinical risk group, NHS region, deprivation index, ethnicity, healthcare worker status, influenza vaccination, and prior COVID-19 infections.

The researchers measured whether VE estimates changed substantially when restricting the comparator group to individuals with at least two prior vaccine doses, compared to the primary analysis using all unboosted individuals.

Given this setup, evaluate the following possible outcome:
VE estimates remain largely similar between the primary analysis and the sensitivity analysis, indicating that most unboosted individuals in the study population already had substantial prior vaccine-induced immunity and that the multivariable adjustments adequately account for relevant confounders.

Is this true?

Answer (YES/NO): YES